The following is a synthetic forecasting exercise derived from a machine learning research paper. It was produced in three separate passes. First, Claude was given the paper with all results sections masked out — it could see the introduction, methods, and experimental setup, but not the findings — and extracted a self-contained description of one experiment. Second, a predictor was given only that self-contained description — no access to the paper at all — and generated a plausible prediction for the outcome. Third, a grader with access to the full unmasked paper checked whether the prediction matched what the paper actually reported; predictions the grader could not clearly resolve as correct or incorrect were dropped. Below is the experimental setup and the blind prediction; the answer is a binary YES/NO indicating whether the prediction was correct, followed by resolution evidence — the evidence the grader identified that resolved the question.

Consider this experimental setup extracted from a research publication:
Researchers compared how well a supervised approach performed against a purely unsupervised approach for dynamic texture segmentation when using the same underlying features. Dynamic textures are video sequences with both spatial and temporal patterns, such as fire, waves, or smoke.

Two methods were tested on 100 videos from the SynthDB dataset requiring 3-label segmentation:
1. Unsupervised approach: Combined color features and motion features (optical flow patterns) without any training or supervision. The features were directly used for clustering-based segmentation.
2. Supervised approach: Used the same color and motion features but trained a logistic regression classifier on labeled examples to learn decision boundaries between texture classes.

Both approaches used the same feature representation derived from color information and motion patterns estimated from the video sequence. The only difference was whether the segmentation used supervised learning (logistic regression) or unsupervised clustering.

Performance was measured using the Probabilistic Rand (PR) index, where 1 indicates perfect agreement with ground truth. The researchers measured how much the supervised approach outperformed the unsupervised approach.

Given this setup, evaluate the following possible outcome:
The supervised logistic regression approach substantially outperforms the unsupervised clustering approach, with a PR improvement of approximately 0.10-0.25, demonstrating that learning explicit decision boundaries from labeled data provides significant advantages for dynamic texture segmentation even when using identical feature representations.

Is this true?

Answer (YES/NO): NO